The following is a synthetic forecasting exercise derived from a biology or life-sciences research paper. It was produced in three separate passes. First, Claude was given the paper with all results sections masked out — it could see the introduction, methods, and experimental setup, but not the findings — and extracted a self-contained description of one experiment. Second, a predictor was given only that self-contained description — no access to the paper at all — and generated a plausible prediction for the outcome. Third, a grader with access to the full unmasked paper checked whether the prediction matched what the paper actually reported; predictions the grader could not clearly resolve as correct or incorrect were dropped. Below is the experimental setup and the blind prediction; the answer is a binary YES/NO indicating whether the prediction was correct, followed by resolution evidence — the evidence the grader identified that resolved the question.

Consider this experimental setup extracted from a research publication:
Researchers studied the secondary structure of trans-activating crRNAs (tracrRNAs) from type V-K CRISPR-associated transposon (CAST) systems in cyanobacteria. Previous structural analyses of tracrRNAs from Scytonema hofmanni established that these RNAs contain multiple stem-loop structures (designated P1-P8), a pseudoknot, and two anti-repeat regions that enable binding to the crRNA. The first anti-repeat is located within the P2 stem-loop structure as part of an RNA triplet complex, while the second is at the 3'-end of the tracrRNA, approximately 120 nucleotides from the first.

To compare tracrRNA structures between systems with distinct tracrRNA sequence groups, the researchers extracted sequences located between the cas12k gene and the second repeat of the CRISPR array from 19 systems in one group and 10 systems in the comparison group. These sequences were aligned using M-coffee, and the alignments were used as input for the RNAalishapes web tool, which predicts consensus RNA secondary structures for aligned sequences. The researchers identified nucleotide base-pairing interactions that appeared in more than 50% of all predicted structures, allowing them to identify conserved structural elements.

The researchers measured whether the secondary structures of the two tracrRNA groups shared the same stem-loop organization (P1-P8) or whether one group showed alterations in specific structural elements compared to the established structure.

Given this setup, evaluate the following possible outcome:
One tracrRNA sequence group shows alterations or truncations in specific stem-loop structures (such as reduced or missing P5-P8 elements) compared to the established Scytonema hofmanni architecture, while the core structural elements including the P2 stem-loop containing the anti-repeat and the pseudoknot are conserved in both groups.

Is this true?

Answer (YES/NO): NO